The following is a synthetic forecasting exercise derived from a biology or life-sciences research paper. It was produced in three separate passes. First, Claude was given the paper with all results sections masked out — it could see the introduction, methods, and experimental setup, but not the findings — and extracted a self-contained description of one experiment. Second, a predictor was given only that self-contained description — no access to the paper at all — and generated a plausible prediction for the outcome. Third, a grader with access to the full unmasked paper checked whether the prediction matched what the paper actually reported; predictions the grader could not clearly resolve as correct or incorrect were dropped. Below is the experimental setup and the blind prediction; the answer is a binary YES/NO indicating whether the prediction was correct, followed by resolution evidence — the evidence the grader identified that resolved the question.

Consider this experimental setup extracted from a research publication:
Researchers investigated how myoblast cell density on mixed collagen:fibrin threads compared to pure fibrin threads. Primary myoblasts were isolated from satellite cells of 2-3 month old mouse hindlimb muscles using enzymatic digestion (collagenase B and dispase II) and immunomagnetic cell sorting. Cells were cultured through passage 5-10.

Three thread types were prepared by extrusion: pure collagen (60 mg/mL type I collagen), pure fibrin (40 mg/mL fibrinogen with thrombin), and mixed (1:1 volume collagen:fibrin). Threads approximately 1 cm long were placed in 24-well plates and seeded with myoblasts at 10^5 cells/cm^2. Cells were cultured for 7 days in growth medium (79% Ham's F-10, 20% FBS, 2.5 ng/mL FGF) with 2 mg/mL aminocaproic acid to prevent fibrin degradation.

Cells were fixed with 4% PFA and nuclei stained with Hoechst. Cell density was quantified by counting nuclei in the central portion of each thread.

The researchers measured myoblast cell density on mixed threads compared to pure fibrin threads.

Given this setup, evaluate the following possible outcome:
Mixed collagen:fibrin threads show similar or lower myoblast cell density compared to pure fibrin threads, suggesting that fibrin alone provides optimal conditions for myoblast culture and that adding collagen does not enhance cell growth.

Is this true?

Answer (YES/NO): YES